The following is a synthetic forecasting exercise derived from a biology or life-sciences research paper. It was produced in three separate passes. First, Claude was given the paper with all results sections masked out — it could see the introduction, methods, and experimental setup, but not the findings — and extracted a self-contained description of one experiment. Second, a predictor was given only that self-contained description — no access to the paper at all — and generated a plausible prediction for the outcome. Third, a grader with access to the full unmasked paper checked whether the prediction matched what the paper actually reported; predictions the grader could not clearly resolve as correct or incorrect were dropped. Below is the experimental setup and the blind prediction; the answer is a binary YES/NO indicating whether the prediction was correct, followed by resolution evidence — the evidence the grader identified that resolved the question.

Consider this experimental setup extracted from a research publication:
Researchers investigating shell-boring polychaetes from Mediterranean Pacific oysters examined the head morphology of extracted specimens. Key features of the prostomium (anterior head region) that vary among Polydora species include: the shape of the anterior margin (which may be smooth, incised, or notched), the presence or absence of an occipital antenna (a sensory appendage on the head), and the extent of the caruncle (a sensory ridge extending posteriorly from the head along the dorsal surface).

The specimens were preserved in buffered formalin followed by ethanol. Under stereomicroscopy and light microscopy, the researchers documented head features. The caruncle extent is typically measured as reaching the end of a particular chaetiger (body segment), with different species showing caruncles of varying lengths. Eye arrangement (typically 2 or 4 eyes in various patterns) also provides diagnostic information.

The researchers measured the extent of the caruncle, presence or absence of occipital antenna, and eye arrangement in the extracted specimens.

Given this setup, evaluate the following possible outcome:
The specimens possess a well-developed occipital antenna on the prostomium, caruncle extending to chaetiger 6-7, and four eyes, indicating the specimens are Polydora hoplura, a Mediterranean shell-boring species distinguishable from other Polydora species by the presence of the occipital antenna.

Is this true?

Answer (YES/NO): NO